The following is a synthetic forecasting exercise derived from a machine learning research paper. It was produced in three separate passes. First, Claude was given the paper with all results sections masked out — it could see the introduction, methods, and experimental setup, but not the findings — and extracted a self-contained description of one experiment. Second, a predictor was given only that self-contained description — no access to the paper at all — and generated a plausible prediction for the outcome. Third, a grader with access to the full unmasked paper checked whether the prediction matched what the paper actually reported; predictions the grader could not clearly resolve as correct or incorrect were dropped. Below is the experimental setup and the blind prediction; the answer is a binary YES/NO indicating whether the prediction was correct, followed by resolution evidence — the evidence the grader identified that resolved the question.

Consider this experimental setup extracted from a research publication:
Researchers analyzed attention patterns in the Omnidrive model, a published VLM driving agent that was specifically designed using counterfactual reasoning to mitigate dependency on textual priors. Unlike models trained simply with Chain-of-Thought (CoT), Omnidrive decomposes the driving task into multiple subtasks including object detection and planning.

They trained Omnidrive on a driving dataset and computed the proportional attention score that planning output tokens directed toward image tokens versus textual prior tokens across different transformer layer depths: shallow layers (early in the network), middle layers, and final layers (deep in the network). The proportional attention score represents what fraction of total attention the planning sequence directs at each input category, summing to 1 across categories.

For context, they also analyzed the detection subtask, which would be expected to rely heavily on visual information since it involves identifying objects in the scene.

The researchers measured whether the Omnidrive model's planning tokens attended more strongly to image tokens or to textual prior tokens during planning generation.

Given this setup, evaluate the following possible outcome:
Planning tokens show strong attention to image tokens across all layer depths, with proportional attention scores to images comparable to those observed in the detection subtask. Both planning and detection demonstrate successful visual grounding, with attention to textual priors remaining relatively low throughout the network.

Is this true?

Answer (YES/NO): NO